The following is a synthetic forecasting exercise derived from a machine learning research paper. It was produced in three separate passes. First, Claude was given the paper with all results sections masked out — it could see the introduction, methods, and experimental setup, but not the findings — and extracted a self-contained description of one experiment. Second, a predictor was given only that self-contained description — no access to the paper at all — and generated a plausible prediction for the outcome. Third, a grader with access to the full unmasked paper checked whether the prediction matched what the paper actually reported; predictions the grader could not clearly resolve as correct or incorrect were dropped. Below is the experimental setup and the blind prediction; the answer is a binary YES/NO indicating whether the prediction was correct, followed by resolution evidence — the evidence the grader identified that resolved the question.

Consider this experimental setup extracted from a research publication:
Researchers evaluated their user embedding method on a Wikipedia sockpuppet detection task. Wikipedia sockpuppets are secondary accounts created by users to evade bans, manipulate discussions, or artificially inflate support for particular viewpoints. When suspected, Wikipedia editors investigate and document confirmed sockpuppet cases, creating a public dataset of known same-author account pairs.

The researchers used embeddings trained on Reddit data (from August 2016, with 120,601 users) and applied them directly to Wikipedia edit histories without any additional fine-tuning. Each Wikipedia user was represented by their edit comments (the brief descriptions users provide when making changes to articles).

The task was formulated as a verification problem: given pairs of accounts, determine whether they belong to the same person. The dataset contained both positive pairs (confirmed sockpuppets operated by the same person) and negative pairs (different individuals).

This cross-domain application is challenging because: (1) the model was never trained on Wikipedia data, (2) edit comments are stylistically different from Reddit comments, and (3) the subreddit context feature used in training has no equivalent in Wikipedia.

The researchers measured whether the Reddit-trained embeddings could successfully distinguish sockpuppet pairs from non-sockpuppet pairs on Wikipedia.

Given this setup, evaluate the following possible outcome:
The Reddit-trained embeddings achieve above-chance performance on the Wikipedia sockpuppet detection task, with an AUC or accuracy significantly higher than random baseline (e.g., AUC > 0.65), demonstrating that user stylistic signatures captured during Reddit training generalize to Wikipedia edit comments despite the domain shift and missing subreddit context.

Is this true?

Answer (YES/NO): YES